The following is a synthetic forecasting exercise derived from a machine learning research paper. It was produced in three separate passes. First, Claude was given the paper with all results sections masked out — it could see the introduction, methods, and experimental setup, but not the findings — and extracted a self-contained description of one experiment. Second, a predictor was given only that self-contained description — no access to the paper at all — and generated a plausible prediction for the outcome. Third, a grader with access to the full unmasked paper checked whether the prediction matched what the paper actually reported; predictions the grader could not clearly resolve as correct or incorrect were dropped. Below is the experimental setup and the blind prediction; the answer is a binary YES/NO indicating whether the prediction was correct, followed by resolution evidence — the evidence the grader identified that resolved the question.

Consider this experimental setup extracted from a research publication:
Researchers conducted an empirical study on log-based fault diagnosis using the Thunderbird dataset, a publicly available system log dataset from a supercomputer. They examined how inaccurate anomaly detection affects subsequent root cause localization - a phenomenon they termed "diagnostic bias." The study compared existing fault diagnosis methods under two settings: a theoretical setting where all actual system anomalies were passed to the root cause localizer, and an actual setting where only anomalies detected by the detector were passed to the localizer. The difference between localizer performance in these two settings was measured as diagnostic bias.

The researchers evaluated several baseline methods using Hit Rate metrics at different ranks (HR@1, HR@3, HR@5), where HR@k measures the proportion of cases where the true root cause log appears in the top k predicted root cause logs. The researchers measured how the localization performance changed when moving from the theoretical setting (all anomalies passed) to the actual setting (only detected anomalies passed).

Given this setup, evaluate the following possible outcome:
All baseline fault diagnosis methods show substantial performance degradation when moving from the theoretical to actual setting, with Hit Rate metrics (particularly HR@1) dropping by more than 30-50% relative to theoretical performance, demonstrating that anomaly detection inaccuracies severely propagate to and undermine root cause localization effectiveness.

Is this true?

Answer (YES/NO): NO